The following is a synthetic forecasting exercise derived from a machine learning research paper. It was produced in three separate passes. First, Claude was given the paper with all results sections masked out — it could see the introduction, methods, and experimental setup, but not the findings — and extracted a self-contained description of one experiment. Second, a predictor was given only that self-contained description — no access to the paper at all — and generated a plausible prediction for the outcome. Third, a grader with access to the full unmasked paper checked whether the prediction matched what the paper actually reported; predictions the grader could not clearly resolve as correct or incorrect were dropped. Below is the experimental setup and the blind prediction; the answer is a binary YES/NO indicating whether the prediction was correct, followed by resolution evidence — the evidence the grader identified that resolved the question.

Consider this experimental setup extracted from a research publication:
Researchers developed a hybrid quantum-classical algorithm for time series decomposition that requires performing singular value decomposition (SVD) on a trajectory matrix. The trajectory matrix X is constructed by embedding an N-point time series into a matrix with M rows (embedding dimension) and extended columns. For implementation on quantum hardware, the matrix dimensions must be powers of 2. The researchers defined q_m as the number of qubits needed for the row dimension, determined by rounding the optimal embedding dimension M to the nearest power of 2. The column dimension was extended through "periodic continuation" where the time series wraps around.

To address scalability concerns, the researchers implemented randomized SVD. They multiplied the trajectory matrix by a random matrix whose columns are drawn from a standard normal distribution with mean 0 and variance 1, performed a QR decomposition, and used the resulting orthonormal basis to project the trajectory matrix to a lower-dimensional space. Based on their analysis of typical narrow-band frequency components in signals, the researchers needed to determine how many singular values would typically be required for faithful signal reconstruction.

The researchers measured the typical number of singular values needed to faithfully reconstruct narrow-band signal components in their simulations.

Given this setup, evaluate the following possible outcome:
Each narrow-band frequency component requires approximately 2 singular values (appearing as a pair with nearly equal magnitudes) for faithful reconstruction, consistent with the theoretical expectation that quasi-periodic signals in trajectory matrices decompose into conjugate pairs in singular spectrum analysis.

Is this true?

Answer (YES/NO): YES